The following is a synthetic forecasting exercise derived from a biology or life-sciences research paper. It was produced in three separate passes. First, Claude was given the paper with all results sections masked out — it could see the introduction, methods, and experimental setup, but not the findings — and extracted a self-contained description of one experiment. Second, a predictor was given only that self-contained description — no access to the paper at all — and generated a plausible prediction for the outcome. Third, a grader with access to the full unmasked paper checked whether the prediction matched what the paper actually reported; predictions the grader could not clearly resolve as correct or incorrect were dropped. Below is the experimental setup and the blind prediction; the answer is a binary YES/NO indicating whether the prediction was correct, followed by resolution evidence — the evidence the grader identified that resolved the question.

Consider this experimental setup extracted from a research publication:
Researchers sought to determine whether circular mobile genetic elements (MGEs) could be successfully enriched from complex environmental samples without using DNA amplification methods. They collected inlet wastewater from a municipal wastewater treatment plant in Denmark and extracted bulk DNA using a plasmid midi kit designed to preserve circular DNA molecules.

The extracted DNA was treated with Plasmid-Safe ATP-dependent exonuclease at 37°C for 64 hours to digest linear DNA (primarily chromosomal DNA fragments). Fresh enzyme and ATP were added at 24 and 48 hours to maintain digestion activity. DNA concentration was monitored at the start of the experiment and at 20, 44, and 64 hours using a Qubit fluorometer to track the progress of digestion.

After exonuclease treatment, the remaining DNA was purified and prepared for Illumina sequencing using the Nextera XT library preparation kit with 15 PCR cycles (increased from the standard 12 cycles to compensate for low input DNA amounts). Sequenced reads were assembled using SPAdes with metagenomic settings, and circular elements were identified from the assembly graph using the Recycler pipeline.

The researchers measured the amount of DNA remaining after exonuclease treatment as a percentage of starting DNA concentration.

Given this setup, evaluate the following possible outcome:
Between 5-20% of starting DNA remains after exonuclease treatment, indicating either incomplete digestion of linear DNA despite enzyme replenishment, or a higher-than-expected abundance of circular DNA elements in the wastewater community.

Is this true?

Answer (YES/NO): YES